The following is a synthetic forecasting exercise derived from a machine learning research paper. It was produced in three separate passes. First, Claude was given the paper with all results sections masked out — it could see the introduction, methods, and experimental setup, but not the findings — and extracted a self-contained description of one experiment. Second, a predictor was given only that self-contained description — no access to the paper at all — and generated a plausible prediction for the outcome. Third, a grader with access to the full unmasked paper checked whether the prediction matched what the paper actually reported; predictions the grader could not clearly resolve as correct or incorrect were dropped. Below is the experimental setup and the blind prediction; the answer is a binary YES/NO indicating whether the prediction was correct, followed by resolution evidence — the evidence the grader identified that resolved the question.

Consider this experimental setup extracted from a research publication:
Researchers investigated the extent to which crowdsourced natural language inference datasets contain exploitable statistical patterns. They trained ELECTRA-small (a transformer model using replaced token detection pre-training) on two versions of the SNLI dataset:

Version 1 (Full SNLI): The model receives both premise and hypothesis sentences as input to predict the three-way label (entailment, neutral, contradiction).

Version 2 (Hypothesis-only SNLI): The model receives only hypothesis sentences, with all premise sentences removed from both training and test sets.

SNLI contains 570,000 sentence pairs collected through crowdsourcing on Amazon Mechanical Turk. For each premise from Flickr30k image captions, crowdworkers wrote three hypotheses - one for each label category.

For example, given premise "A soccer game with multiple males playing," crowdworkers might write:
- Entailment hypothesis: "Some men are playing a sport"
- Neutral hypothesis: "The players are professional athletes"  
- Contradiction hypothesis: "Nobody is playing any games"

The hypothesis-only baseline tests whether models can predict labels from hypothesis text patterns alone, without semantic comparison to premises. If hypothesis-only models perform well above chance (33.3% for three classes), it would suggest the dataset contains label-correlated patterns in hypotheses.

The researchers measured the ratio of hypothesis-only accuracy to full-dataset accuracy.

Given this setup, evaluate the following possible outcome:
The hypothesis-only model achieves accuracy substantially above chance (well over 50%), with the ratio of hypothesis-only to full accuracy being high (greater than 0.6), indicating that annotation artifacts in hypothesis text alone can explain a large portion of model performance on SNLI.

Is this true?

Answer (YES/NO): YES